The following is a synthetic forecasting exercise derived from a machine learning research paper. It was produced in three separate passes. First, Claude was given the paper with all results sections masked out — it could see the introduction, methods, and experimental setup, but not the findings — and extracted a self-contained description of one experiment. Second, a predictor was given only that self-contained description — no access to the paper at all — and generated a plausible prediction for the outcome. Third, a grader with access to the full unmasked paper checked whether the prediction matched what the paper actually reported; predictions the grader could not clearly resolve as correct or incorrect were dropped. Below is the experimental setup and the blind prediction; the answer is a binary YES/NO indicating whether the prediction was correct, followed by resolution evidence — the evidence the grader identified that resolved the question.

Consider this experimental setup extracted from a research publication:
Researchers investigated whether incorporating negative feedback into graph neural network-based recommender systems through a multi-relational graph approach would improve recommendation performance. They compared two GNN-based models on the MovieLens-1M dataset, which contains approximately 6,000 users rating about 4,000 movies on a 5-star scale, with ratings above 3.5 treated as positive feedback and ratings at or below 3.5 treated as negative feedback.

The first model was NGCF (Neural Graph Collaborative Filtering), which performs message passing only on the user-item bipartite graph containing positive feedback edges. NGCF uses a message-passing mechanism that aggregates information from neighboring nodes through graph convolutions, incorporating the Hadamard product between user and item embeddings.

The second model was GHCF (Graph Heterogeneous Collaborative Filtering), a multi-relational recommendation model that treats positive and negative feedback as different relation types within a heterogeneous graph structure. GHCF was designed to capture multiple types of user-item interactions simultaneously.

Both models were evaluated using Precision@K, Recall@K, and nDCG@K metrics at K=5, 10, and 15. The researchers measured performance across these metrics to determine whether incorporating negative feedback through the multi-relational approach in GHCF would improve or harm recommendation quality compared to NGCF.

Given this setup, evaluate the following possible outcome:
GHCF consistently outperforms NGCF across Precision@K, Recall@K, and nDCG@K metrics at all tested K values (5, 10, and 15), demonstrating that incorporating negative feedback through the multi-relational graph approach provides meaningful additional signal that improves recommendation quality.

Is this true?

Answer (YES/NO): NO